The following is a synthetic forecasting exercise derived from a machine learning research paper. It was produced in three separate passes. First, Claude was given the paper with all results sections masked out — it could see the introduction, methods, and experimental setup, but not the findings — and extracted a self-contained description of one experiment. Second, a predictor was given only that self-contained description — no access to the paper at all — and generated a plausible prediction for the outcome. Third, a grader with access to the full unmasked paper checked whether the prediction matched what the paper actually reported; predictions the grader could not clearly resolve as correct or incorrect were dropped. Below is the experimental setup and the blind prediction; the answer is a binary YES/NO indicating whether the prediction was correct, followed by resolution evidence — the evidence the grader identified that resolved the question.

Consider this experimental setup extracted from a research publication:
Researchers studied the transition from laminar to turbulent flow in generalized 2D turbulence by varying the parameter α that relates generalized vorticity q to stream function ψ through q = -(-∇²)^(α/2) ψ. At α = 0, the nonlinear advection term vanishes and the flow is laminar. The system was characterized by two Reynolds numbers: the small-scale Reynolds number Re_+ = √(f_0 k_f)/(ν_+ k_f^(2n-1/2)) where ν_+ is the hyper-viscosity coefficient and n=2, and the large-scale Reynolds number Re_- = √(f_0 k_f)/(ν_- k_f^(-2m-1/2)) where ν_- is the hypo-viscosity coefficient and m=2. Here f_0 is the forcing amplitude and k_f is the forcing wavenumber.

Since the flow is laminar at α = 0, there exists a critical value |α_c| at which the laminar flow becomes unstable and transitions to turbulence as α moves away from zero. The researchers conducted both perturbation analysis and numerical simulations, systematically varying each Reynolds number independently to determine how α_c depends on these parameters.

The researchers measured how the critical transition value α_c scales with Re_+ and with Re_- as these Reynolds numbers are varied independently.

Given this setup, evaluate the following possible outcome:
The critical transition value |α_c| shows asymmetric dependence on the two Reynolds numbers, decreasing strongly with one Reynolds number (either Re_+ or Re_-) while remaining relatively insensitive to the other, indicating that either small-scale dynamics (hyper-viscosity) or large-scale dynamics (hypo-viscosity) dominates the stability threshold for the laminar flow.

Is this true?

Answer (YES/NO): YES